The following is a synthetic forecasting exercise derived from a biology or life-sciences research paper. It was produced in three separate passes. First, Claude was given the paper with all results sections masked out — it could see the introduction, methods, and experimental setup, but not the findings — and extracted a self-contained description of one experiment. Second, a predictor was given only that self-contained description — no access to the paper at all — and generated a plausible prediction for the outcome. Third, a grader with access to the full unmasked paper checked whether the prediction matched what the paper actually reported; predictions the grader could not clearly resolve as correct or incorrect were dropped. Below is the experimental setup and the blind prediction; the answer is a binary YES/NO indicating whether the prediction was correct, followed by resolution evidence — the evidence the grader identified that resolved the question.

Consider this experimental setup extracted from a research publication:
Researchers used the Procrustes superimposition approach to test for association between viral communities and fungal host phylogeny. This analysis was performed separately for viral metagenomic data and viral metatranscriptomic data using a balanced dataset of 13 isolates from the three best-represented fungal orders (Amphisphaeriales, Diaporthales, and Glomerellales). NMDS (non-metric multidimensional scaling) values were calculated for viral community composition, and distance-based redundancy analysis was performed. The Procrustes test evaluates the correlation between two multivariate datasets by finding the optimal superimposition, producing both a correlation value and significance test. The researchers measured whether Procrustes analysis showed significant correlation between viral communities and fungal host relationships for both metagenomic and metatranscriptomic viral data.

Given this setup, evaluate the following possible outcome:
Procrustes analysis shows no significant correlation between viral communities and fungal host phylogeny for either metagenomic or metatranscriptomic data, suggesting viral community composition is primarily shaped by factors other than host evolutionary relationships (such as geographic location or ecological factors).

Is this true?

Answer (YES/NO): NO